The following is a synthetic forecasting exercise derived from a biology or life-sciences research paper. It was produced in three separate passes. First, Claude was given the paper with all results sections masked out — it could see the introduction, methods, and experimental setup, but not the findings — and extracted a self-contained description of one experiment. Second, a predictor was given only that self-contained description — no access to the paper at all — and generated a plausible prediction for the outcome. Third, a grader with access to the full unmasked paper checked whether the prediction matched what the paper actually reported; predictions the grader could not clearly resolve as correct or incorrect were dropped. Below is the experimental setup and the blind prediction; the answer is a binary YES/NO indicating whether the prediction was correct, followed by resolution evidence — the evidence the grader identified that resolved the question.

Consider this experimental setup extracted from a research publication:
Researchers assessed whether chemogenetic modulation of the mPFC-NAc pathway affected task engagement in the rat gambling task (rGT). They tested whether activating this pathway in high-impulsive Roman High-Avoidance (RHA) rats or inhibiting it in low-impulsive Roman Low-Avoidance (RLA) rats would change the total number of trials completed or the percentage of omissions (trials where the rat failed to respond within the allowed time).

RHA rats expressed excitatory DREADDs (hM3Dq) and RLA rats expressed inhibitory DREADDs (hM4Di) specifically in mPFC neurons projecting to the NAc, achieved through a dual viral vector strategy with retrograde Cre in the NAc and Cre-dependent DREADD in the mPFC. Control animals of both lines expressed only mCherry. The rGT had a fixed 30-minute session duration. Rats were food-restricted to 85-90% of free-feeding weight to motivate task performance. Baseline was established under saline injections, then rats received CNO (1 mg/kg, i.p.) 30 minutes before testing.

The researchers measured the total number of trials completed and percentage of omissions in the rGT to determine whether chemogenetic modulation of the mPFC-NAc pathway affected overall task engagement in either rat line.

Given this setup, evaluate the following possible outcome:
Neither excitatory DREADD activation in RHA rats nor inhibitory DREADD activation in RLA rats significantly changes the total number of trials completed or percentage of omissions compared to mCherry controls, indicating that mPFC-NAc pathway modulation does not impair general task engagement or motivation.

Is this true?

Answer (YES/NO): YES